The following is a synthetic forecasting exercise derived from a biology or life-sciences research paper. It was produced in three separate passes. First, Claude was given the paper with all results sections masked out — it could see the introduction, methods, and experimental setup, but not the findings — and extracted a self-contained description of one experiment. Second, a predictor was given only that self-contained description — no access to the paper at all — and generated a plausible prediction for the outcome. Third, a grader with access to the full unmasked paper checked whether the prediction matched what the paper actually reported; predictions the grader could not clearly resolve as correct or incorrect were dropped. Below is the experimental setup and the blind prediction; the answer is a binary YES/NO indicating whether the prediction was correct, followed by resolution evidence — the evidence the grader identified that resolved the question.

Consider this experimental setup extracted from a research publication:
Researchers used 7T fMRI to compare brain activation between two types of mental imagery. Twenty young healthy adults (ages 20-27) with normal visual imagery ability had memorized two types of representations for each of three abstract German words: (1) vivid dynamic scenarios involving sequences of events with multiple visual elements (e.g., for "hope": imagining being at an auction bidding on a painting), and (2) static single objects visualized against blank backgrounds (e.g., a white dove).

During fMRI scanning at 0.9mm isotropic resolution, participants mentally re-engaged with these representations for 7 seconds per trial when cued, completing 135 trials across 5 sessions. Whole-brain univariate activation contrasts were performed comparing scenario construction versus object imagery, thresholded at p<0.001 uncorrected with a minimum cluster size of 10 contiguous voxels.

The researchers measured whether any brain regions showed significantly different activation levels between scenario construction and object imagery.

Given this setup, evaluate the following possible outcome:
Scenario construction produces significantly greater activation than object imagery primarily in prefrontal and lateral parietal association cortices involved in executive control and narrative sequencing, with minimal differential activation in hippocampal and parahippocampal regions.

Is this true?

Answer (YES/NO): NO